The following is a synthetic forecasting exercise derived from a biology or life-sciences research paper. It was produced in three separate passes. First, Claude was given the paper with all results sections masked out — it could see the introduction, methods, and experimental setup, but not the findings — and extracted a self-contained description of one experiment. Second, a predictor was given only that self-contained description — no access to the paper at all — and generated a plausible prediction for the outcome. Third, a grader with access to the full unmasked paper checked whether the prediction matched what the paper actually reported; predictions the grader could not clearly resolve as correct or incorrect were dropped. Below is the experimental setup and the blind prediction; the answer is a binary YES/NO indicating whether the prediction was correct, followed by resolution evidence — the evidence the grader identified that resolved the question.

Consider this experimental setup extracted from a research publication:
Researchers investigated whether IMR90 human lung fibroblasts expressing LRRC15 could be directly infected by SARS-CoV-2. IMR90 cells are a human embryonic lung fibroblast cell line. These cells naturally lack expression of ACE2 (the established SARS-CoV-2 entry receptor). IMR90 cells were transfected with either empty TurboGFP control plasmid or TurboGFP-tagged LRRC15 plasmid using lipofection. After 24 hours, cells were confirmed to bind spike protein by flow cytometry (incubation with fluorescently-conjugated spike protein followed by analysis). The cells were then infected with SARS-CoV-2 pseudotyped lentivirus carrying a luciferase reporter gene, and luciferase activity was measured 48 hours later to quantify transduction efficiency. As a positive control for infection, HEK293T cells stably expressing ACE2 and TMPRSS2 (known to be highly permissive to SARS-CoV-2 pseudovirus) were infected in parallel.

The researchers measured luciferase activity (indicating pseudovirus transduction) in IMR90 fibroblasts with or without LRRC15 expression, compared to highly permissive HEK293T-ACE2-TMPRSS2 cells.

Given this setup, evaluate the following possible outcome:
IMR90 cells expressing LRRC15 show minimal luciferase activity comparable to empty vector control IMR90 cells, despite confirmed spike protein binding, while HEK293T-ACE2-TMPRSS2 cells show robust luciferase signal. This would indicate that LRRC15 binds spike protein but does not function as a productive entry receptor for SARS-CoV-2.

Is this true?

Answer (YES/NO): YES